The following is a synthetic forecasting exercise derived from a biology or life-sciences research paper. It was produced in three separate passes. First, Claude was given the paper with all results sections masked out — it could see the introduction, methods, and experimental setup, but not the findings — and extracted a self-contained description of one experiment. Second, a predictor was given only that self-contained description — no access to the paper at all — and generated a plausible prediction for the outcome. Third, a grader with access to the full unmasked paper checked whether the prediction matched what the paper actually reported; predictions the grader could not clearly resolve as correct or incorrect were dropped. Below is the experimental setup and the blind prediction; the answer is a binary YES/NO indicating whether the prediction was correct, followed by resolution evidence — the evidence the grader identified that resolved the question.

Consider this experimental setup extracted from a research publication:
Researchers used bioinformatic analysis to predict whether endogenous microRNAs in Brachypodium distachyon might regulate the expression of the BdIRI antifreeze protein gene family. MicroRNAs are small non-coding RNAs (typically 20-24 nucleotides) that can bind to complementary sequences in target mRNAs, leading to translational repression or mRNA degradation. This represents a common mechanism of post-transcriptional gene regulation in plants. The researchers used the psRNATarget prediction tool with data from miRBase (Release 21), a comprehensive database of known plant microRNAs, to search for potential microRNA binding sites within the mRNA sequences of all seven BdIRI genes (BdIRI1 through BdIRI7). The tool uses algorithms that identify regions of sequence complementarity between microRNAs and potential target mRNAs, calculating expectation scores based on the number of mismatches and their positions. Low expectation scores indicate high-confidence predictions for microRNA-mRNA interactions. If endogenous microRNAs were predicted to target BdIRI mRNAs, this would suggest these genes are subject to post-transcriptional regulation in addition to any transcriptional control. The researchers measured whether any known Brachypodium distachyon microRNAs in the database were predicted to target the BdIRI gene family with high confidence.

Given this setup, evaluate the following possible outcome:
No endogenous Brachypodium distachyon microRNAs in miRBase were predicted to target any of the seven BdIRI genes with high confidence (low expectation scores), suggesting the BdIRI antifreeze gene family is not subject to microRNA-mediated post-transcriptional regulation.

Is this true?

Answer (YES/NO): NO